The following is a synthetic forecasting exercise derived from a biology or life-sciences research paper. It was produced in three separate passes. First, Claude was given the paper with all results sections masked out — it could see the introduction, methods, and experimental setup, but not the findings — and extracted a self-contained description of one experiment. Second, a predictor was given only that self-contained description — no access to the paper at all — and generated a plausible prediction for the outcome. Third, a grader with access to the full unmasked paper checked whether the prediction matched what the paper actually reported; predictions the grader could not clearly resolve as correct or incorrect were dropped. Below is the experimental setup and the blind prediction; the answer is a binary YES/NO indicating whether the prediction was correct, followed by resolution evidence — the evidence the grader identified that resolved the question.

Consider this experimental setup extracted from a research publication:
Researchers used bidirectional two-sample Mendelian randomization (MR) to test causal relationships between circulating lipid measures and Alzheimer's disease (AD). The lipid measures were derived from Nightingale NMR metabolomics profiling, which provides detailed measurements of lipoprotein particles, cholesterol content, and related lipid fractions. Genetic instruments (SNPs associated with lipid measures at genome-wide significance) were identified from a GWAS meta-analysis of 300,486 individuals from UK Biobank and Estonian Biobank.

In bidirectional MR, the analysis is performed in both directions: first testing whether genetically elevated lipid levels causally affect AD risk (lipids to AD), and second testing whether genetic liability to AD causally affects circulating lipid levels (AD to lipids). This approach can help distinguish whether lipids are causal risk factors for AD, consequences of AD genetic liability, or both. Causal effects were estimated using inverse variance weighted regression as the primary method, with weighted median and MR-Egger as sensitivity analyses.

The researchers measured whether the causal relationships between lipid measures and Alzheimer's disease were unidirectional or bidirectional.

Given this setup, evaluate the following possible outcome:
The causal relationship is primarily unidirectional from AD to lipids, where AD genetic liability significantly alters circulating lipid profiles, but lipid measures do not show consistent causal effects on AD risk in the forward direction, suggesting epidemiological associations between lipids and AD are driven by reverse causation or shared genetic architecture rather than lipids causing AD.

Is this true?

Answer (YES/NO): NO